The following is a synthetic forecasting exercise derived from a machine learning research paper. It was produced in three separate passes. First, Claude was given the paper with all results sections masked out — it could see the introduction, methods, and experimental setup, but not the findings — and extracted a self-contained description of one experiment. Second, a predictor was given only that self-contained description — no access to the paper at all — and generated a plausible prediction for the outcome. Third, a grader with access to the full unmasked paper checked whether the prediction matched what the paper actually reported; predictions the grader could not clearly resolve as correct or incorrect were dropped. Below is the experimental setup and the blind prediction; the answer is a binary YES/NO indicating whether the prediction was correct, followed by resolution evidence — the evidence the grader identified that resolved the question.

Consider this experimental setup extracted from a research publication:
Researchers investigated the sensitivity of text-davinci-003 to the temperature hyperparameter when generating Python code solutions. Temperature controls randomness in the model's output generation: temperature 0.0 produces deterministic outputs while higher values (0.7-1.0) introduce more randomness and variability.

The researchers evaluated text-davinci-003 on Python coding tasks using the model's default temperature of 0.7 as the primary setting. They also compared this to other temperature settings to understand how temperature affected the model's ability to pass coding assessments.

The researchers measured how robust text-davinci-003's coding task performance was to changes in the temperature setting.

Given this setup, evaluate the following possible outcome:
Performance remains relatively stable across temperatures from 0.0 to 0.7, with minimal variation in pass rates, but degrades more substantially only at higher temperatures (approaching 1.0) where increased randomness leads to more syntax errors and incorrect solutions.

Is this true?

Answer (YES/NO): NO